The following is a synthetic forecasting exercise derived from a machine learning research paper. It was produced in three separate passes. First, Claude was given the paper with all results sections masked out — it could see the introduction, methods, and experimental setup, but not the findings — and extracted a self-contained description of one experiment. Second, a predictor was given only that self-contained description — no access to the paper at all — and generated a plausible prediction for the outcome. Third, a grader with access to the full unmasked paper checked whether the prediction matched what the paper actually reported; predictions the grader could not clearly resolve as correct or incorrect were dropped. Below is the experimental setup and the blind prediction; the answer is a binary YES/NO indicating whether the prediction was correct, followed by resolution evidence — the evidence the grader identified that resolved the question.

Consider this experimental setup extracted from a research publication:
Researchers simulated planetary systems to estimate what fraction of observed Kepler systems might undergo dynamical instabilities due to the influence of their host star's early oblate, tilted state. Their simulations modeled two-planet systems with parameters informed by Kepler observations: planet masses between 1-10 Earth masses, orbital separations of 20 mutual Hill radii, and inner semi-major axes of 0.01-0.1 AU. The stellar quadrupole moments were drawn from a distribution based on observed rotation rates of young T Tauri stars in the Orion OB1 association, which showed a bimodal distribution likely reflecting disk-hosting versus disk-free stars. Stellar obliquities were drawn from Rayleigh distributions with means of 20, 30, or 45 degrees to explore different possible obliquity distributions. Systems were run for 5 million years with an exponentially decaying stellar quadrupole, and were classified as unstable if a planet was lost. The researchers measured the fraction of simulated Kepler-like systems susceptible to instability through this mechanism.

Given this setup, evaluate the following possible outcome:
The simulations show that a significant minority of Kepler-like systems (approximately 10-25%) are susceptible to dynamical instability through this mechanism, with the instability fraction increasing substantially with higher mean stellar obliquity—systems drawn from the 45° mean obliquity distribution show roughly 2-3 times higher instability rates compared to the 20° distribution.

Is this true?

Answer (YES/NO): NO